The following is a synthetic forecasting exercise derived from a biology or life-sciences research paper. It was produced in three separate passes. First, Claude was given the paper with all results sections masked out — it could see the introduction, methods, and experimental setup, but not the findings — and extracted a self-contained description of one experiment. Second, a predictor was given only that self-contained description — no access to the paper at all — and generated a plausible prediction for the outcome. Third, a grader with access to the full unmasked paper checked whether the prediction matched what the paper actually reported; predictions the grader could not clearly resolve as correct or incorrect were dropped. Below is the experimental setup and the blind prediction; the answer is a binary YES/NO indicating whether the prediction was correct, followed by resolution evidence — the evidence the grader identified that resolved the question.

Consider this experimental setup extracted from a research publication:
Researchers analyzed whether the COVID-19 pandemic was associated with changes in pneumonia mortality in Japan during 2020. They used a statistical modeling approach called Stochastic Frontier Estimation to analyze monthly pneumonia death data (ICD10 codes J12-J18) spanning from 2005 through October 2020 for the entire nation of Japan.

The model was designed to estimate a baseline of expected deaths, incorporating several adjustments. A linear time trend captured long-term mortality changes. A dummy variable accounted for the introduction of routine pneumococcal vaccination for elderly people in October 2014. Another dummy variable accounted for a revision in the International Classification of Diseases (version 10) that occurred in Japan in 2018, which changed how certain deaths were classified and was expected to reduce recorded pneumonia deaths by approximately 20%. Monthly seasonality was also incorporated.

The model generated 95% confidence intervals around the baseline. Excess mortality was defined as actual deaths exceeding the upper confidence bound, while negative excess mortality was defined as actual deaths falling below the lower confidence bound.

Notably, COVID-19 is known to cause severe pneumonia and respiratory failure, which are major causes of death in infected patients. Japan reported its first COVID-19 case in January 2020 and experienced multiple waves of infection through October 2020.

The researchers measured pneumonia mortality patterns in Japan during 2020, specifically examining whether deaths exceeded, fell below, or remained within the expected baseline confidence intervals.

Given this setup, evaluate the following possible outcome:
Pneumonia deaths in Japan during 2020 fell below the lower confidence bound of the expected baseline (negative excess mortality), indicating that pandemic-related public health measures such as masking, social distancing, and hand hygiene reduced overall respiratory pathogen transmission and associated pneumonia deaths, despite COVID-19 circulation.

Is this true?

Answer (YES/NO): YES